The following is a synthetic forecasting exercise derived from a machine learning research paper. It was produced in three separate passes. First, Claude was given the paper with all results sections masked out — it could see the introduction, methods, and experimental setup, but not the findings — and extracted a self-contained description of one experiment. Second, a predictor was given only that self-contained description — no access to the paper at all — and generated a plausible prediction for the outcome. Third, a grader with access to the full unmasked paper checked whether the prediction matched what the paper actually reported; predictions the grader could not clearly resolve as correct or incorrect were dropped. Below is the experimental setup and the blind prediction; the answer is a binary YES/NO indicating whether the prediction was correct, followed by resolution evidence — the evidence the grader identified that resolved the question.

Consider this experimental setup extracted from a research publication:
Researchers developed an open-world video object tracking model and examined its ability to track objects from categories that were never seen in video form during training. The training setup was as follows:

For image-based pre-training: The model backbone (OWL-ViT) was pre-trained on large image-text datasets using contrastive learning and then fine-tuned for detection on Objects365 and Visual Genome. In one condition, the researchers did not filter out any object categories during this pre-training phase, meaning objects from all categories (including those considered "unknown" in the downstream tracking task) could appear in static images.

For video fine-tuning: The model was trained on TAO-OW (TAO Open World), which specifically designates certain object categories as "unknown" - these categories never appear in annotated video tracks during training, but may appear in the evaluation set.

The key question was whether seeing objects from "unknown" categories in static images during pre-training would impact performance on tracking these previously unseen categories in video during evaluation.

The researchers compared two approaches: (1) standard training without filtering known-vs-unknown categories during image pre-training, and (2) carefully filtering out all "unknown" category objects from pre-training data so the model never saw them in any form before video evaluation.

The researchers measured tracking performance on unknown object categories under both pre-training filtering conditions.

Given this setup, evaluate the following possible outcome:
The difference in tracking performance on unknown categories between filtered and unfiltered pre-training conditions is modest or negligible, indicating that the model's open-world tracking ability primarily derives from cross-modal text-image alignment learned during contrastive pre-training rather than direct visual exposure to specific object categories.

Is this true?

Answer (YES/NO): YES